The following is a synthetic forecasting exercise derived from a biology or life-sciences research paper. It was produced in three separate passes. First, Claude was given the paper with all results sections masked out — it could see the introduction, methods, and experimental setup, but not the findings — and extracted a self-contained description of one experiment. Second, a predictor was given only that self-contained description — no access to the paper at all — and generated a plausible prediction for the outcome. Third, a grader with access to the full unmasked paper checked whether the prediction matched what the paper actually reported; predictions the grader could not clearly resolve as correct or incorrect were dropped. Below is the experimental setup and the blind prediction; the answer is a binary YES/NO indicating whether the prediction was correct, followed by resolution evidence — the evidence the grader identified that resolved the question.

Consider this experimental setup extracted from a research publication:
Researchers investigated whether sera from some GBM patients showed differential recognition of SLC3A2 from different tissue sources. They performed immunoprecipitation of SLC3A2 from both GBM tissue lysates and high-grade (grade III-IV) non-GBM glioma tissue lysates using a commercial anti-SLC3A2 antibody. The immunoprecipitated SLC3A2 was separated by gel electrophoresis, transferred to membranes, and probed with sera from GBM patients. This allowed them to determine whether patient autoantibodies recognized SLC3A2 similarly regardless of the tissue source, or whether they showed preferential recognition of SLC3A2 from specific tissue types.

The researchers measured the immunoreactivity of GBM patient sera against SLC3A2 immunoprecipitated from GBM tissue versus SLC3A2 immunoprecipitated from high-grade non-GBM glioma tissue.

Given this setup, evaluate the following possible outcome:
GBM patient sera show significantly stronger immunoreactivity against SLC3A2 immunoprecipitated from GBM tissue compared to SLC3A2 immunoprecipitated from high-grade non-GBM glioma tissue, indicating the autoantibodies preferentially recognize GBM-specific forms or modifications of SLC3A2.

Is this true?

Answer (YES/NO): YES